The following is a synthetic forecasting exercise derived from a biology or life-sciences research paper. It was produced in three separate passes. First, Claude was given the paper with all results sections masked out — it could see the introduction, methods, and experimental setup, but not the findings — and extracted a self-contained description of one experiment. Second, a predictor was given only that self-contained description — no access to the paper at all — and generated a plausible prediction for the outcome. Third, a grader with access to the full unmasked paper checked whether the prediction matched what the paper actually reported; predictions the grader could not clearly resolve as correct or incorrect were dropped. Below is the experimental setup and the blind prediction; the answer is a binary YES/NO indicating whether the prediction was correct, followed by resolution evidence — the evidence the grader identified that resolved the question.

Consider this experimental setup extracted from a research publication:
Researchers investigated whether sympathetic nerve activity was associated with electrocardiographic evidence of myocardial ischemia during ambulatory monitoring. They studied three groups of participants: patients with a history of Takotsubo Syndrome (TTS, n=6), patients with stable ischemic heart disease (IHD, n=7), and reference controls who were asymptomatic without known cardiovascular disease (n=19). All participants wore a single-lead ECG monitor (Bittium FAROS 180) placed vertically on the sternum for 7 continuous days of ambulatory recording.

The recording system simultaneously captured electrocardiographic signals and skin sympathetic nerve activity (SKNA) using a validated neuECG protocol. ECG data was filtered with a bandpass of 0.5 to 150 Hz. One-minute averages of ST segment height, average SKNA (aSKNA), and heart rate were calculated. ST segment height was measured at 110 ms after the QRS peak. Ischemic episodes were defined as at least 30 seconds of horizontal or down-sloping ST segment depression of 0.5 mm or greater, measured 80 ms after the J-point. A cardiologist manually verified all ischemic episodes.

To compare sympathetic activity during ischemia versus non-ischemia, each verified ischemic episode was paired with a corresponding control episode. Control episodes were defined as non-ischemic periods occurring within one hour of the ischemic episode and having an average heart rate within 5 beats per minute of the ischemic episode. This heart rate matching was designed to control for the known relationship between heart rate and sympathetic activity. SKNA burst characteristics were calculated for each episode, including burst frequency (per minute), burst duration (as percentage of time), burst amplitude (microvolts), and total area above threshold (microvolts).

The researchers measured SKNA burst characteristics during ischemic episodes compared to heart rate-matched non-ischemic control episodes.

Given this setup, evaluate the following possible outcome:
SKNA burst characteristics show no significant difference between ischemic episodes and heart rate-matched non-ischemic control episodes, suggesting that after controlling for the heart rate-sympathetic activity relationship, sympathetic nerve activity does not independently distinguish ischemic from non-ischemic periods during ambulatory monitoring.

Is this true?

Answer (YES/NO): NO